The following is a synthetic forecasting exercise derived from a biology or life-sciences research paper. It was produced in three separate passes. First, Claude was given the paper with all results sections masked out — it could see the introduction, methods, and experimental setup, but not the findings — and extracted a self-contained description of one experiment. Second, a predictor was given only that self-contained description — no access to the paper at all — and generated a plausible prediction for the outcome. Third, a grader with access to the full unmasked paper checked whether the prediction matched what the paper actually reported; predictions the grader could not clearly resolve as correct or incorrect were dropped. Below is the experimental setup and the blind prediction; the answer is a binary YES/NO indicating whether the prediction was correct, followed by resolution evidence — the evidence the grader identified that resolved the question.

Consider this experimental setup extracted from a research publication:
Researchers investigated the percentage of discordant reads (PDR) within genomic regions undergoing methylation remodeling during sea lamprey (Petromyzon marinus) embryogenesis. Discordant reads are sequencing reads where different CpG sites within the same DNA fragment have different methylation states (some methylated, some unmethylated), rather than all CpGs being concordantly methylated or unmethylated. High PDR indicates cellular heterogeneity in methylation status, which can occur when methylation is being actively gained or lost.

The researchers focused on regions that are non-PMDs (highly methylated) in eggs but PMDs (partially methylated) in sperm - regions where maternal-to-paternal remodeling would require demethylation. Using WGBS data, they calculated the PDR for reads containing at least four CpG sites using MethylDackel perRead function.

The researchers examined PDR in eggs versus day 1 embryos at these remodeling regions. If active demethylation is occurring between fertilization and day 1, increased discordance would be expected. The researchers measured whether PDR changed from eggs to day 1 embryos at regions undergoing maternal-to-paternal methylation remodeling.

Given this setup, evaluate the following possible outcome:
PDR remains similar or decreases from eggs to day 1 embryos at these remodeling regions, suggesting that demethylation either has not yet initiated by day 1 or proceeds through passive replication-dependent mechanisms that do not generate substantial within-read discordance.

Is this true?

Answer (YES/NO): YES